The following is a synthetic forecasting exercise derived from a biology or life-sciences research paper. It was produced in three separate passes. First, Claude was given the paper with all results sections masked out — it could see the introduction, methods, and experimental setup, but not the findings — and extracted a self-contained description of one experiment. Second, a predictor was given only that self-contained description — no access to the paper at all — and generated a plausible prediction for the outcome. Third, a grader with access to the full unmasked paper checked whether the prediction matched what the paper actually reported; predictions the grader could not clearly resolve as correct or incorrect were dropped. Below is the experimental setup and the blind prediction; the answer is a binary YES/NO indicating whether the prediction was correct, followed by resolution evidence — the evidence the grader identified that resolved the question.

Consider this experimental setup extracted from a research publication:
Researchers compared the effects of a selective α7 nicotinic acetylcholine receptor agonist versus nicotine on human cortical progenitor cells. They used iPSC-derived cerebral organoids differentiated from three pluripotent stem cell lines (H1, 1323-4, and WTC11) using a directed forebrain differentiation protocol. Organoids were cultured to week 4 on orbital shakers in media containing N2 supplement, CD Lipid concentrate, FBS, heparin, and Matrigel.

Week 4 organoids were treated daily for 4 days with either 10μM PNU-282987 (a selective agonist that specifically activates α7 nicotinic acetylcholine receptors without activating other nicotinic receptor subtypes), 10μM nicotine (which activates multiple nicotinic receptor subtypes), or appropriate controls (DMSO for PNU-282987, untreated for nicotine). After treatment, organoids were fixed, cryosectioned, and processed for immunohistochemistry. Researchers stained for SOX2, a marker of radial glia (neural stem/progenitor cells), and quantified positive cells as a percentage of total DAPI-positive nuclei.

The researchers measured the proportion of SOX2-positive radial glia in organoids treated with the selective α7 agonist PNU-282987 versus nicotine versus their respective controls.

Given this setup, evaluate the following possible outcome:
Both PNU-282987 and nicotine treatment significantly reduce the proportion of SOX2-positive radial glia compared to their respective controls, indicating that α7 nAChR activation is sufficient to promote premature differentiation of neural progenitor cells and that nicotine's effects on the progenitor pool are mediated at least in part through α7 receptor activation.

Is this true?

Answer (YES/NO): NO